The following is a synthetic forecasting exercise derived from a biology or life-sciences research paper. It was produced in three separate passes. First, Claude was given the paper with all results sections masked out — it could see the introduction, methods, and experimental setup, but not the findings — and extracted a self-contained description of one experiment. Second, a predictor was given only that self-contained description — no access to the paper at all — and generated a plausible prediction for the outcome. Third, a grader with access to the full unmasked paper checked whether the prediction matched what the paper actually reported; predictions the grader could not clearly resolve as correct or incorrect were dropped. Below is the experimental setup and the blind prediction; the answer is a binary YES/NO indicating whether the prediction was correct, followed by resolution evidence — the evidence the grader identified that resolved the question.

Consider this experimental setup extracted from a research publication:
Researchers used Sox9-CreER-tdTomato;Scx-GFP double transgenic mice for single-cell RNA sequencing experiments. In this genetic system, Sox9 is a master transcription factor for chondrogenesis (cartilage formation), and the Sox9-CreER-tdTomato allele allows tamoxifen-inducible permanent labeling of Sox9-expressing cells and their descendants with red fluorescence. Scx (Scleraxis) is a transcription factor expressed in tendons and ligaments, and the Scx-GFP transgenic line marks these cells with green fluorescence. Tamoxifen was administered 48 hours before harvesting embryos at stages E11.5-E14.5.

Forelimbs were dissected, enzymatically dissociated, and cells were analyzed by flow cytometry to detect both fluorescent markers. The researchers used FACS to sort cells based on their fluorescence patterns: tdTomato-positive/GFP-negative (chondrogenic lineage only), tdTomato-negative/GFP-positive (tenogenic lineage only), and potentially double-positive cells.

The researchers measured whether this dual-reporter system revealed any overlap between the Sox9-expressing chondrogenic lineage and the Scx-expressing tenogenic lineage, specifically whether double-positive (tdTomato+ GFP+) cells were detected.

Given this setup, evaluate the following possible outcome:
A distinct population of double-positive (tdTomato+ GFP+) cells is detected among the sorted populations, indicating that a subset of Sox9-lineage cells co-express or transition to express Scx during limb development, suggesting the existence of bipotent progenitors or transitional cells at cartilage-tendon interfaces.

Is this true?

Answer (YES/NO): YES